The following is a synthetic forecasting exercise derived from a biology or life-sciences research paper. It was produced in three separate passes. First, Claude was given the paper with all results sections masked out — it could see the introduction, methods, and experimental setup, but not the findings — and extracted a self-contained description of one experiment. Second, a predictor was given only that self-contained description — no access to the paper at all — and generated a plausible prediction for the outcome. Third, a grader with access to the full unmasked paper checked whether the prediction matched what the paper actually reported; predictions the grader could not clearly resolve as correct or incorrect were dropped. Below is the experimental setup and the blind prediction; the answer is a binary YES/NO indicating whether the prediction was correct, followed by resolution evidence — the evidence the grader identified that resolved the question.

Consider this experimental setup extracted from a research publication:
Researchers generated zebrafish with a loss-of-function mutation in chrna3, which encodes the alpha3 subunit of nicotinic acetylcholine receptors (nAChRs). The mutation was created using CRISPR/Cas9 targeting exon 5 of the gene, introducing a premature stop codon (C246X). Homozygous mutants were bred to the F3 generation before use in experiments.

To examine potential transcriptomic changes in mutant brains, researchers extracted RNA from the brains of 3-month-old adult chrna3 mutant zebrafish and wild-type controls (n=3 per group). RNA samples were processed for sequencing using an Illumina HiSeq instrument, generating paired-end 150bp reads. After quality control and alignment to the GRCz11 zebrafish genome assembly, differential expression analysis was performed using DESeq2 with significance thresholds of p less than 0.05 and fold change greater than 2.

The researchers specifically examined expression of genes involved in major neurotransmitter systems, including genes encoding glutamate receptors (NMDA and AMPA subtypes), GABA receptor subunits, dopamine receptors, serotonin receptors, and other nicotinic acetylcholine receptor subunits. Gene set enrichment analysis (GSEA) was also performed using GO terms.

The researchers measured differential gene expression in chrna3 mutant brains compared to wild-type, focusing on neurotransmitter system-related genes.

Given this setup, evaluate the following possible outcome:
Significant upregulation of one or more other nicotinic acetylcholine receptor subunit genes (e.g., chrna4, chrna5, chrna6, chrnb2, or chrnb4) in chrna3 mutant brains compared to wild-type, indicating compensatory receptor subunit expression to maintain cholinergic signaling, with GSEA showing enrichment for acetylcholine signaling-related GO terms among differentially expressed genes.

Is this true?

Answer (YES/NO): NO